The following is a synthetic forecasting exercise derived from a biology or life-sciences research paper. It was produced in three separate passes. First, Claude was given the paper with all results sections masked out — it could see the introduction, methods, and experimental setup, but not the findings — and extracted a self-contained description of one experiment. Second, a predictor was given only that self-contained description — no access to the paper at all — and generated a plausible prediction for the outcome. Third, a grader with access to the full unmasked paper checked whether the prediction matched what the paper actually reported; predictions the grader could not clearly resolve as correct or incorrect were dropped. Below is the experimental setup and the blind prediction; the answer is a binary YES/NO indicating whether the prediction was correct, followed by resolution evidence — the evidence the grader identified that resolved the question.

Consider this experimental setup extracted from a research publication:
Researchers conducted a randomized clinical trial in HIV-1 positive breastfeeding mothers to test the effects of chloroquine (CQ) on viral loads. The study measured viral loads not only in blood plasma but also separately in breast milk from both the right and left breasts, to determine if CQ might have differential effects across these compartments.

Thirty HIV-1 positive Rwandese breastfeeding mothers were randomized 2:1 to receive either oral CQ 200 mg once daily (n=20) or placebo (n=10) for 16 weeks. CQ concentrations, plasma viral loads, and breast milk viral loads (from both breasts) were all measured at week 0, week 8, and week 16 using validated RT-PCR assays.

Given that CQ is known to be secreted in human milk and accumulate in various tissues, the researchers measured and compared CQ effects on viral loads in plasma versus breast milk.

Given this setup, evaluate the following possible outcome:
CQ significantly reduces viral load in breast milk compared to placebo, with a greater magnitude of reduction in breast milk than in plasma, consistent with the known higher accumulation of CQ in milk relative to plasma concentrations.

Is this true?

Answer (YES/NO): NO